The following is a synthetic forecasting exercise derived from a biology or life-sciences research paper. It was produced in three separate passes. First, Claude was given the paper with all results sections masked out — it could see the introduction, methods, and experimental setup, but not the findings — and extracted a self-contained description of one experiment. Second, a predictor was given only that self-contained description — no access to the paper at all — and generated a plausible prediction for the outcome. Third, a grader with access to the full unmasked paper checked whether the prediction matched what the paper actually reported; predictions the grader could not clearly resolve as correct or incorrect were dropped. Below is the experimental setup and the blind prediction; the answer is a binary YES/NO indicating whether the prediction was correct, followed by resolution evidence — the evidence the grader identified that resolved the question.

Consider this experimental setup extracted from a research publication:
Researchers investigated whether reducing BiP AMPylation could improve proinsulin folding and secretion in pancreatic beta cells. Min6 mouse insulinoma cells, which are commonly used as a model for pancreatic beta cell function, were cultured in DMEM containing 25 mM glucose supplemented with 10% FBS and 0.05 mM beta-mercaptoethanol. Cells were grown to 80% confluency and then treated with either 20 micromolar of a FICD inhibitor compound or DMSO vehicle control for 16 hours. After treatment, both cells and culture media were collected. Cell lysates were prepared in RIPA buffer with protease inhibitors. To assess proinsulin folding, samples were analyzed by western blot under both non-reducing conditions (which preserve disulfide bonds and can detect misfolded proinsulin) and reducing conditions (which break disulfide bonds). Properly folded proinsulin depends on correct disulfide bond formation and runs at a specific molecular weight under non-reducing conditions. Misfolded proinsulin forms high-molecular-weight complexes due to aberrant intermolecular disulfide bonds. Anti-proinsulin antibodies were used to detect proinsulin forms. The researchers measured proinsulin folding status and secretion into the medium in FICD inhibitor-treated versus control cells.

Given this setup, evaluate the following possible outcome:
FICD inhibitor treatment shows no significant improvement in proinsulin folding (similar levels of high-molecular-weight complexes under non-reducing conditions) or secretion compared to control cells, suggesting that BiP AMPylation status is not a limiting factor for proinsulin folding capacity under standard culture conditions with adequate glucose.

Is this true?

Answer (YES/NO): NO